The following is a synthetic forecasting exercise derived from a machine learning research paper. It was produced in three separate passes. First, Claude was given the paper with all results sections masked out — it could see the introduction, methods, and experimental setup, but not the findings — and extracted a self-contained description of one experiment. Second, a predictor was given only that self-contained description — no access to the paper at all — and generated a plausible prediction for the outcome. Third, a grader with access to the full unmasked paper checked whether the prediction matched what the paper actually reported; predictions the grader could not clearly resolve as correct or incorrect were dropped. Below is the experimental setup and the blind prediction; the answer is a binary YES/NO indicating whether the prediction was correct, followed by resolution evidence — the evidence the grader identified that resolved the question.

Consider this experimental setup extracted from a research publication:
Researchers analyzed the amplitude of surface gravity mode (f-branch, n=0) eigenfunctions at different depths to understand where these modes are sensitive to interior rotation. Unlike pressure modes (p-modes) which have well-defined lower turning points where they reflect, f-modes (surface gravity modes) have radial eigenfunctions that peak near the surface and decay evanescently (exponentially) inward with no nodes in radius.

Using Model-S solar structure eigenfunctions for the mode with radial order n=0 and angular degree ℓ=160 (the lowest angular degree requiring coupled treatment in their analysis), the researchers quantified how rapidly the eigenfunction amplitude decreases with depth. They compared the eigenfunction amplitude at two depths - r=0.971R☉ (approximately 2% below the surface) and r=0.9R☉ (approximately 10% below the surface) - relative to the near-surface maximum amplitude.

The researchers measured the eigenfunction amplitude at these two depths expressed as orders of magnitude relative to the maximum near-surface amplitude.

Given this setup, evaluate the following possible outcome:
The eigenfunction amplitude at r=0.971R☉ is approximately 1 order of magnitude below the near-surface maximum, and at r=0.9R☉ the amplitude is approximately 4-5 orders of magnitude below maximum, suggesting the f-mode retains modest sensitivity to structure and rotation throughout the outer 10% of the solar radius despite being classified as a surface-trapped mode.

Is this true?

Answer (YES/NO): NO